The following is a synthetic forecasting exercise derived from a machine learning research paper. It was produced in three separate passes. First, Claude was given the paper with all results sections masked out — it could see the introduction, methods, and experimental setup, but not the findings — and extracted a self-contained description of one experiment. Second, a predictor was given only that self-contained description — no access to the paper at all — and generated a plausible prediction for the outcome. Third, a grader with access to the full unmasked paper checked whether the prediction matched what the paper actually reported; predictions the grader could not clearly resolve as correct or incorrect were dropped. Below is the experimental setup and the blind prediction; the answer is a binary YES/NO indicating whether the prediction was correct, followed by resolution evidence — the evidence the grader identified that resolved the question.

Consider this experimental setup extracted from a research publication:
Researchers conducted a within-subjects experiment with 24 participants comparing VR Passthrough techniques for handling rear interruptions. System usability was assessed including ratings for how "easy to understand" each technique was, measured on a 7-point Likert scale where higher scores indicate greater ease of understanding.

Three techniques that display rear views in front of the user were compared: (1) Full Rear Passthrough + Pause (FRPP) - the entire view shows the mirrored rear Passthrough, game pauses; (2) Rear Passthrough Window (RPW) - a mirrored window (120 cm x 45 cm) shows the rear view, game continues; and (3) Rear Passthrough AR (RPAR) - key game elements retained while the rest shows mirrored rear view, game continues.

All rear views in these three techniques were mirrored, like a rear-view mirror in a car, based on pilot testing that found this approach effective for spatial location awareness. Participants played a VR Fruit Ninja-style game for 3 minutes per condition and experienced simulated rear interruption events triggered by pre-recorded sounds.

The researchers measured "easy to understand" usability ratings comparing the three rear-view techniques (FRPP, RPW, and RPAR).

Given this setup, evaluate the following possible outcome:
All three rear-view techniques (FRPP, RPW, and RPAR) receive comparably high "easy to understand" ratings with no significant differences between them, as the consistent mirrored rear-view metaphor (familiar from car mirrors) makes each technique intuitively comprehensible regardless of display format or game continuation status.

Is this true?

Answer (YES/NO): YES